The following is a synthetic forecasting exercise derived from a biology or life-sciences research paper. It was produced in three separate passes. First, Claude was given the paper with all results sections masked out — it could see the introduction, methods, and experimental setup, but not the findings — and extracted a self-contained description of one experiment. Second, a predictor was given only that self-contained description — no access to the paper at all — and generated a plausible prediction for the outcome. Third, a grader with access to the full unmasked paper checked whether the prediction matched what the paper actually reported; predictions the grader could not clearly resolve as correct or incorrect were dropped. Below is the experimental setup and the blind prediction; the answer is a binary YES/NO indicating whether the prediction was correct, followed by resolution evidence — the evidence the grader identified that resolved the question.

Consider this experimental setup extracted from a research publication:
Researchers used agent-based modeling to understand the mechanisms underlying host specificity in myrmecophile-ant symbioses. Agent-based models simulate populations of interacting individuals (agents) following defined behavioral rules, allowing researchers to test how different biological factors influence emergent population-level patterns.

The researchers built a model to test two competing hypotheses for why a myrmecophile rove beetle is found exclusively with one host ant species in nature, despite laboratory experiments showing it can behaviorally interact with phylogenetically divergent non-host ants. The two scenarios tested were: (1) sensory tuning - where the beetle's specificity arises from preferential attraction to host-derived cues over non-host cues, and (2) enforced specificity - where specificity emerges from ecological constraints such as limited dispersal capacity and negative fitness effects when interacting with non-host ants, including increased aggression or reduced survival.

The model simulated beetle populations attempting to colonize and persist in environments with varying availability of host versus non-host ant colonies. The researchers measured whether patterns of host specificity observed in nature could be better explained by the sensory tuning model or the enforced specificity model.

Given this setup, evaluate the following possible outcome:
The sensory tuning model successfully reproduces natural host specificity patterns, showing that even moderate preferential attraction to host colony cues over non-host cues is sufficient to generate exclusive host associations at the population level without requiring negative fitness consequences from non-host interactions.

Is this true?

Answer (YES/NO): NO